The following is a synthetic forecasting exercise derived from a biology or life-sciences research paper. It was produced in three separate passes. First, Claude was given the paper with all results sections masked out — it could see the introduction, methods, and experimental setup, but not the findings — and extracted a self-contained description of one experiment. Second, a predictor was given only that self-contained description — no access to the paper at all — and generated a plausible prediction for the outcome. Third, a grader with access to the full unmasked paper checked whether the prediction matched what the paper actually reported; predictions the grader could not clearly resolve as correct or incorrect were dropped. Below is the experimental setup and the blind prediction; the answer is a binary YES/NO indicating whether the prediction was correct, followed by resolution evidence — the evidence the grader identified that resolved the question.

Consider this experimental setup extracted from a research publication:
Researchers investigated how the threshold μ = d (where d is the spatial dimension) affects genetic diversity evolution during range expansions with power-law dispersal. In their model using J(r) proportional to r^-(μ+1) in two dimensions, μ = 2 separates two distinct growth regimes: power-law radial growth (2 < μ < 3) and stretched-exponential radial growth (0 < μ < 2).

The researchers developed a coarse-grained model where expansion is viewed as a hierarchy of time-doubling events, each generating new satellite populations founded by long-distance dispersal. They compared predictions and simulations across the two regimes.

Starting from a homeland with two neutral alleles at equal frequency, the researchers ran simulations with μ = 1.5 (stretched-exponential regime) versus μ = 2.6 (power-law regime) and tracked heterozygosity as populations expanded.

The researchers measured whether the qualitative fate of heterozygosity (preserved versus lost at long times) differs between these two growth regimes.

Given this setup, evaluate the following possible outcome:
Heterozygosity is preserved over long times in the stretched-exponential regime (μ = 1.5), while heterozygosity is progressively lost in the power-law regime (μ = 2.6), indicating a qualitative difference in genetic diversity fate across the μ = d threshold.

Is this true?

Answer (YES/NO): YES